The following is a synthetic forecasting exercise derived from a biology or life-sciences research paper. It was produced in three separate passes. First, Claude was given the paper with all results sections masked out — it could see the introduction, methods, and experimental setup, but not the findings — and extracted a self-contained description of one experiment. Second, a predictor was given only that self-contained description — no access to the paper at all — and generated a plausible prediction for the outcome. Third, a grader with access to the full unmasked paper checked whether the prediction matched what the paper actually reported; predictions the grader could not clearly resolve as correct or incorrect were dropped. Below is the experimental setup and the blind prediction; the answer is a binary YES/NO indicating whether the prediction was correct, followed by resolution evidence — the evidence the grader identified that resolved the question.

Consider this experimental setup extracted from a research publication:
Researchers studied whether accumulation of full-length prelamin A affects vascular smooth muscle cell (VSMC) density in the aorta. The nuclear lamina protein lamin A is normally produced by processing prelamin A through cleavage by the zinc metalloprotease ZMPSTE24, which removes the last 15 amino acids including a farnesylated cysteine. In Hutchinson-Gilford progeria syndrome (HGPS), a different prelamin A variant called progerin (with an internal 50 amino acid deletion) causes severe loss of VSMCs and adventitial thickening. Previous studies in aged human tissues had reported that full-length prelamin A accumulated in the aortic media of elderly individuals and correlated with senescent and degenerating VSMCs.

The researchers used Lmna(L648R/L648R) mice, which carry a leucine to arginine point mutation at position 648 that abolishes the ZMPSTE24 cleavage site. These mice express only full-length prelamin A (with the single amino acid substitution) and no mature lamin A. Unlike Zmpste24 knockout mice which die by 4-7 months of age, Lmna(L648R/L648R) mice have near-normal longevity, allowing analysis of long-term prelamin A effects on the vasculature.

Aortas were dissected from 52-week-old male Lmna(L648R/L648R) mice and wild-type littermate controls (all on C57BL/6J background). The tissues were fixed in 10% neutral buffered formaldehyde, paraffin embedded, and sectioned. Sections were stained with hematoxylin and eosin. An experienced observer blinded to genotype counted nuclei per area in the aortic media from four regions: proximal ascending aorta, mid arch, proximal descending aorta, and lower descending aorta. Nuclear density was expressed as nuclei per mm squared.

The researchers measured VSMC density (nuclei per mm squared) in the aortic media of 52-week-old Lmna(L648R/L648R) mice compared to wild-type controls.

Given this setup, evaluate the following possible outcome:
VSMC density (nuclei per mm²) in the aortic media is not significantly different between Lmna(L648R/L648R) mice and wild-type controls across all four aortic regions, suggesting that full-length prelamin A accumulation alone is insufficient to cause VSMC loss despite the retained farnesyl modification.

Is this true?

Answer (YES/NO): YES